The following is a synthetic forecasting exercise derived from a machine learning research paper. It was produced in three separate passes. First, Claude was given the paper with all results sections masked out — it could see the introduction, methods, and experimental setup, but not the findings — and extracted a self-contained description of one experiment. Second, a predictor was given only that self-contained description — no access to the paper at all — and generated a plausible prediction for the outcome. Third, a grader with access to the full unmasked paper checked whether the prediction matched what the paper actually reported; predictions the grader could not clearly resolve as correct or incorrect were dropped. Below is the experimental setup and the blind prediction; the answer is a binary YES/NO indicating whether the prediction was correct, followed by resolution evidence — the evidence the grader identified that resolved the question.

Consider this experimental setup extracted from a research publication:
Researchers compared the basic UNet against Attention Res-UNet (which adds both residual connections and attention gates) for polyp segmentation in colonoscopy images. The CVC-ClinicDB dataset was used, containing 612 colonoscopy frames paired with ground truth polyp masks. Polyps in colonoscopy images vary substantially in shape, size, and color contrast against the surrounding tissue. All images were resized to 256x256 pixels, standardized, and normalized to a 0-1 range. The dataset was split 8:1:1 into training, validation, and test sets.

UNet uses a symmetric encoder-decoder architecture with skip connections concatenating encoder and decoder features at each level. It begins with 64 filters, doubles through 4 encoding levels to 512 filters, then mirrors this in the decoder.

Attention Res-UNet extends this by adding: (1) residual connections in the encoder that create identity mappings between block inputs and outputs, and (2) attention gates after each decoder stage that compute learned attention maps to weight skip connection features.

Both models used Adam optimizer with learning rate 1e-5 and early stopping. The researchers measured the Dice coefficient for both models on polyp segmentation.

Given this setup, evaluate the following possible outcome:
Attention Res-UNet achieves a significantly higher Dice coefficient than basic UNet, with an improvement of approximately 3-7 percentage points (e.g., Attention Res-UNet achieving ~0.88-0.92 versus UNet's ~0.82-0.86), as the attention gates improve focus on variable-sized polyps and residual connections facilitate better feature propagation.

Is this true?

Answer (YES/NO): NO